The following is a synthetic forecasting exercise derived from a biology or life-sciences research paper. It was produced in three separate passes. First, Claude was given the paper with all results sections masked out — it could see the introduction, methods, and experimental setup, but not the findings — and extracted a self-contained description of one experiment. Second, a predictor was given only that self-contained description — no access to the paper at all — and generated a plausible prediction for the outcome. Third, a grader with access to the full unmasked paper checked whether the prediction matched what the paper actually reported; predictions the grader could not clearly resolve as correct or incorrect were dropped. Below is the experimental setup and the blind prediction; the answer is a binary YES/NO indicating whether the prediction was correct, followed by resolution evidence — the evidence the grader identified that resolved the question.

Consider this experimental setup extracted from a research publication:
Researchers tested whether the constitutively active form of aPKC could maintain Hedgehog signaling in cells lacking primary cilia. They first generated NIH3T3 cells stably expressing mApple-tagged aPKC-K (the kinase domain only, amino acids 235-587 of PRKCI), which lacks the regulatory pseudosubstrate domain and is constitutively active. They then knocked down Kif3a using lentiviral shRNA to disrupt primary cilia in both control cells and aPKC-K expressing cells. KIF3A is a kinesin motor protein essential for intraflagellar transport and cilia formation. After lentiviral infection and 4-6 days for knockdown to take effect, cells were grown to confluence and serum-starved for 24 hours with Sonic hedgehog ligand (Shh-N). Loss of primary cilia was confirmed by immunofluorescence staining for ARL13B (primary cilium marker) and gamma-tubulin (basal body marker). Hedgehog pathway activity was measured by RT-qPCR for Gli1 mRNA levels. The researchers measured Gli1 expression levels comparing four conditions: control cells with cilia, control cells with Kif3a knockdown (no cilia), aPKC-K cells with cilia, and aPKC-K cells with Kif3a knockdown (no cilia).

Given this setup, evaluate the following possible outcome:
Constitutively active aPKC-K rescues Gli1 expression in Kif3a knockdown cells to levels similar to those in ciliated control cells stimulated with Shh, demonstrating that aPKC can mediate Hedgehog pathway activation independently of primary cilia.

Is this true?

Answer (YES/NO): YES